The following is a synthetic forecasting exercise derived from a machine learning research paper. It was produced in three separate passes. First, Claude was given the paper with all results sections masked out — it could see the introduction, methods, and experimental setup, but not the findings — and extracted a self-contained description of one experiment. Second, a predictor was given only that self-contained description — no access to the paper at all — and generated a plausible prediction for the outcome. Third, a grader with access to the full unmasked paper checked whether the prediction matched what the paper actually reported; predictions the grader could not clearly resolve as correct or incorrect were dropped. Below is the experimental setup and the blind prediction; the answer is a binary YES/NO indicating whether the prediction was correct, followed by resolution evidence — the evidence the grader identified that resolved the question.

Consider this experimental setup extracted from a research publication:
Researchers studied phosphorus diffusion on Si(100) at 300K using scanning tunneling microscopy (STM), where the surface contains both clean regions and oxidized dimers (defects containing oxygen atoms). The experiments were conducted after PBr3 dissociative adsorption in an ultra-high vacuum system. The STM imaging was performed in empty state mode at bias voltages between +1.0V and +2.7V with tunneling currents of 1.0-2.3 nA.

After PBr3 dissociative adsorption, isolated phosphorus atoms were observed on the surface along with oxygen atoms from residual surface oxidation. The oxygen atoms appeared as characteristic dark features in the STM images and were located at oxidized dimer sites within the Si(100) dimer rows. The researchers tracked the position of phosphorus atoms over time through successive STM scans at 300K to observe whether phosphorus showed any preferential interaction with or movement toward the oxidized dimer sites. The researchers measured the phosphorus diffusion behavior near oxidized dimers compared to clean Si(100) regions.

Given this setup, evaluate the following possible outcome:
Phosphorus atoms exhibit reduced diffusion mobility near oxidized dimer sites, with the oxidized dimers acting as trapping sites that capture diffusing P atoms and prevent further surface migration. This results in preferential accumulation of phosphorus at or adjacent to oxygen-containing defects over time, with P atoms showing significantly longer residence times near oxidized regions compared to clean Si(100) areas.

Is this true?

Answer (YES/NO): NO